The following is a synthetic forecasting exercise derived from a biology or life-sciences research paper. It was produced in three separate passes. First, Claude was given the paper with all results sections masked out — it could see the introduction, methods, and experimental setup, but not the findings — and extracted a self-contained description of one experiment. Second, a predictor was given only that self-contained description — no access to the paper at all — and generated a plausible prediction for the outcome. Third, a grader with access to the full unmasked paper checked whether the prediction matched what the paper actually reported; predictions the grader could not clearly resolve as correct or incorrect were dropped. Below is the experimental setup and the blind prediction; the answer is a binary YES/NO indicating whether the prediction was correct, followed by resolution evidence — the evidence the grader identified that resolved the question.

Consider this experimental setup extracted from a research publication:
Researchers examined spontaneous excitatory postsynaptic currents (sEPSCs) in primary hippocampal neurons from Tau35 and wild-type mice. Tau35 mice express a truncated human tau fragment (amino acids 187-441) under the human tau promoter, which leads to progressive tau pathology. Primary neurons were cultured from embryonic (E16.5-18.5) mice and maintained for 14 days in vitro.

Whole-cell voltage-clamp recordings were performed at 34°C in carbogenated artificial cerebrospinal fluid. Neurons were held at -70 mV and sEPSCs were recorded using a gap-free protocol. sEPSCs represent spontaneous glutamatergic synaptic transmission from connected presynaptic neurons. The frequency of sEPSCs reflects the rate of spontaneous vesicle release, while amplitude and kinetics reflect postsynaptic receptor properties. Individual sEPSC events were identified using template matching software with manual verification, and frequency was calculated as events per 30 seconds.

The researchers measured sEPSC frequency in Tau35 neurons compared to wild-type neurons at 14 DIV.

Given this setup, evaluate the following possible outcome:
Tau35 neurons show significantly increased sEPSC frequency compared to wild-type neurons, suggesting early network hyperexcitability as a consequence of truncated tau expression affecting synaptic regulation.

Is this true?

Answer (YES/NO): NO